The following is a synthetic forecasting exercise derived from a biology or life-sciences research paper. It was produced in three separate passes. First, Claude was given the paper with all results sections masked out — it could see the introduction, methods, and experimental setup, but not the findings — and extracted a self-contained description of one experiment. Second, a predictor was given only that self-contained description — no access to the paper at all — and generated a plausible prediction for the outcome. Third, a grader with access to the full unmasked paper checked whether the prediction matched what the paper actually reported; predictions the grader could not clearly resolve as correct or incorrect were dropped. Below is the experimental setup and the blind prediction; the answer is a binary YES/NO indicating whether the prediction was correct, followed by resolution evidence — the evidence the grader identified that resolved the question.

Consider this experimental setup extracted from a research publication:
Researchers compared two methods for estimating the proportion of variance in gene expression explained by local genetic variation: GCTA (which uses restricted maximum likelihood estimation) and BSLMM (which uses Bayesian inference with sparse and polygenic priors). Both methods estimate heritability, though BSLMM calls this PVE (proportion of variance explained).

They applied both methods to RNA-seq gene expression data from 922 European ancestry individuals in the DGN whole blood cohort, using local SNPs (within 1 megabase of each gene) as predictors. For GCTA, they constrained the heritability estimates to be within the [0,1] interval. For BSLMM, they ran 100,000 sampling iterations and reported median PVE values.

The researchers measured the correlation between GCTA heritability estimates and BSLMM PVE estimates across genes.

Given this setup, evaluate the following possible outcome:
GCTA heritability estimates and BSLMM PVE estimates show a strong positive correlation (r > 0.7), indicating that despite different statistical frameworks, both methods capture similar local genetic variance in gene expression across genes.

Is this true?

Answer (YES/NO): YES